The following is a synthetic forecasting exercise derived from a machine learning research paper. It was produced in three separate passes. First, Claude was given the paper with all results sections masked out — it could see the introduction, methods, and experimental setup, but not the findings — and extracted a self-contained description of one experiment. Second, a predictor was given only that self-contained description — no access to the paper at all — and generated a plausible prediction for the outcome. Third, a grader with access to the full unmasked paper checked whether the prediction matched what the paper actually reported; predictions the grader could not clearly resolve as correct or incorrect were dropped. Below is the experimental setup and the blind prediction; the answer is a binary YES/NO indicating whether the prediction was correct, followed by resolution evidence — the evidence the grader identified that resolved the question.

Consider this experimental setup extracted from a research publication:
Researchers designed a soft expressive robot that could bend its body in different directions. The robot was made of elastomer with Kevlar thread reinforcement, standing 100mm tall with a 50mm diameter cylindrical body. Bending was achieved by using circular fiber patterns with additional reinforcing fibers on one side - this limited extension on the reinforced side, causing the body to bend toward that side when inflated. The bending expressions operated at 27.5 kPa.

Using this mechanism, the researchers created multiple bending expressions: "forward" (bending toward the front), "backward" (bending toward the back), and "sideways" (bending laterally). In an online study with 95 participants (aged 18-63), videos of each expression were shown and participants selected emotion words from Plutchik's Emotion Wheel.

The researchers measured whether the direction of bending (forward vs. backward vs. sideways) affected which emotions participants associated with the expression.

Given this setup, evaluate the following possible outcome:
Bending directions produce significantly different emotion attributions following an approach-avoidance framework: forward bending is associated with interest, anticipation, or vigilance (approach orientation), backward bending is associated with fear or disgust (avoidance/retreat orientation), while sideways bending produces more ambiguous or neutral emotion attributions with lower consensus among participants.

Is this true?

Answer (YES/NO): NO